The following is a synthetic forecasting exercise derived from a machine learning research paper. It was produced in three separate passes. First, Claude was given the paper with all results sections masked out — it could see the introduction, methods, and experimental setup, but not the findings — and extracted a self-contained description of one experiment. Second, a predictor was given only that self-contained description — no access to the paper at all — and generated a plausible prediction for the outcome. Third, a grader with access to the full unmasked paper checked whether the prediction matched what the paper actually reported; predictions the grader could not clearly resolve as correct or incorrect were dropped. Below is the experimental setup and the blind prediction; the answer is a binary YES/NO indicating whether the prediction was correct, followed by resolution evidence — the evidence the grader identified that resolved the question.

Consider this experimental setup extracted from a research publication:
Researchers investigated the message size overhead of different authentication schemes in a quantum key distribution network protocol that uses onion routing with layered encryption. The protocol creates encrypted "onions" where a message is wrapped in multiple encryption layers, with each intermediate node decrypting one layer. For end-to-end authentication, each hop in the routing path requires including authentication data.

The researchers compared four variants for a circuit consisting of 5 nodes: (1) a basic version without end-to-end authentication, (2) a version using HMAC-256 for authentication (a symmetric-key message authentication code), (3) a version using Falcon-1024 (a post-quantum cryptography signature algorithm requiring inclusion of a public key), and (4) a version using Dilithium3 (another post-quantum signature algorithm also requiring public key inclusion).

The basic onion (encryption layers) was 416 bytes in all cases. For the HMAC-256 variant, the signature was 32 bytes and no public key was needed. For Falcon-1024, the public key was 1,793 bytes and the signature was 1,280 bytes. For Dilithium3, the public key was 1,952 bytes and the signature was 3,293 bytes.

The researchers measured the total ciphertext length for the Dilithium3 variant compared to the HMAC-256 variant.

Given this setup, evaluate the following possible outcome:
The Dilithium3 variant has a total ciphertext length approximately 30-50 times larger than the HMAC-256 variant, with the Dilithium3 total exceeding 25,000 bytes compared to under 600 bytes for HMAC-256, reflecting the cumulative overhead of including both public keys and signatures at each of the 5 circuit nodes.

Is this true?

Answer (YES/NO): NO